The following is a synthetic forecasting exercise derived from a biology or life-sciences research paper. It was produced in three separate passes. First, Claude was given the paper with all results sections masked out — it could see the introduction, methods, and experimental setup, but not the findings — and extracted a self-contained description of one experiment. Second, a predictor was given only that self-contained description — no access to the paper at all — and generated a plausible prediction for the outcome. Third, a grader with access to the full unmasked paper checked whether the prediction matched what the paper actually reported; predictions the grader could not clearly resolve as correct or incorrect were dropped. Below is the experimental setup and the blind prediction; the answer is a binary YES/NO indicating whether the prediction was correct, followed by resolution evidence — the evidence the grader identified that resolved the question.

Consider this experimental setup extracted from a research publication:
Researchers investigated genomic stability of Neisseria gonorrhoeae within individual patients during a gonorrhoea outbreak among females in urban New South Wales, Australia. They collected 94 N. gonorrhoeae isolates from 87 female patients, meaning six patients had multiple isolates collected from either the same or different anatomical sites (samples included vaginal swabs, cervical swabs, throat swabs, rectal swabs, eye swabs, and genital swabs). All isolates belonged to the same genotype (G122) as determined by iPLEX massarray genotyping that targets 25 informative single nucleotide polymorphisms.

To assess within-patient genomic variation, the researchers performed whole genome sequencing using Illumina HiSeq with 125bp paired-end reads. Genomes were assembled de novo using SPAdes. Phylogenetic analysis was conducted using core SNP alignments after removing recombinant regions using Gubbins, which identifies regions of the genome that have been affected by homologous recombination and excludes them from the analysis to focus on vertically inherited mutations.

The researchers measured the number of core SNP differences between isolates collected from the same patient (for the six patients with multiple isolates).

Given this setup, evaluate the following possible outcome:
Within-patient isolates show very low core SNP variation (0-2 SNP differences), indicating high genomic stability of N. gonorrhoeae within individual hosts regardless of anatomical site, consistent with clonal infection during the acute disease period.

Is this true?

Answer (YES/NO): NO